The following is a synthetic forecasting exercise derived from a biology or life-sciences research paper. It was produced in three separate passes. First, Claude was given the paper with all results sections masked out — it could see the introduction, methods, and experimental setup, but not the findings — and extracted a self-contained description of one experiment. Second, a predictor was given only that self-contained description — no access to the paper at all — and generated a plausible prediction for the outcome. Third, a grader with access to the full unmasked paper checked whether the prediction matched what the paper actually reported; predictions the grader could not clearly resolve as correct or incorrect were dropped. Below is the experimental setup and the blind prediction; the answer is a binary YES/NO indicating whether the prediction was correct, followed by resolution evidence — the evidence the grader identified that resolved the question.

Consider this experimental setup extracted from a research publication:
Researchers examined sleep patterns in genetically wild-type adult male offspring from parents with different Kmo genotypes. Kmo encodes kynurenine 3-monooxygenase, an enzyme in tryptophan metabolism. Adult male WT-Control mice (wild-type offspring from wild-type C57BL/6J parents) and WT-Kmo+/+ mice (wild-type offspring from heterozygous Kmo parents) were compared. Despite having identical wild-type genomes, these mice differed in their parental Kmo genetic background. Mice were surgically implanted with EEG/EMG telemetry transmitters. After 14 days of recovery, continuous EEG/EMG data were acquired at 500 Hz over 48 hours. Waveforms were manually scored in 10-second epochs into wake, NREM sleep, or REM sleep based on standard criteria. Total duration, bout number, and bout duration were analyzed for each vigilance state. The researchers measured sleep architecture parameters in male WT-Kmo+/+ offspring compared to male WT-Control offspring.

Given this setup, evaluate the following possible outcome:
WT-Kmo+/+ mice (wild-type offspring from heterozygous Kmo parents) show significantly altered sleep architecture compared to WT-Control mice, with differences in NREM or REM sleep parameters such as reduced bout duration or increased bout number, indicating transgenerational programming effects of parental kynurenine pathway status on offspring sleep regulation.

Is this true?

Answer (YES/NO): NO